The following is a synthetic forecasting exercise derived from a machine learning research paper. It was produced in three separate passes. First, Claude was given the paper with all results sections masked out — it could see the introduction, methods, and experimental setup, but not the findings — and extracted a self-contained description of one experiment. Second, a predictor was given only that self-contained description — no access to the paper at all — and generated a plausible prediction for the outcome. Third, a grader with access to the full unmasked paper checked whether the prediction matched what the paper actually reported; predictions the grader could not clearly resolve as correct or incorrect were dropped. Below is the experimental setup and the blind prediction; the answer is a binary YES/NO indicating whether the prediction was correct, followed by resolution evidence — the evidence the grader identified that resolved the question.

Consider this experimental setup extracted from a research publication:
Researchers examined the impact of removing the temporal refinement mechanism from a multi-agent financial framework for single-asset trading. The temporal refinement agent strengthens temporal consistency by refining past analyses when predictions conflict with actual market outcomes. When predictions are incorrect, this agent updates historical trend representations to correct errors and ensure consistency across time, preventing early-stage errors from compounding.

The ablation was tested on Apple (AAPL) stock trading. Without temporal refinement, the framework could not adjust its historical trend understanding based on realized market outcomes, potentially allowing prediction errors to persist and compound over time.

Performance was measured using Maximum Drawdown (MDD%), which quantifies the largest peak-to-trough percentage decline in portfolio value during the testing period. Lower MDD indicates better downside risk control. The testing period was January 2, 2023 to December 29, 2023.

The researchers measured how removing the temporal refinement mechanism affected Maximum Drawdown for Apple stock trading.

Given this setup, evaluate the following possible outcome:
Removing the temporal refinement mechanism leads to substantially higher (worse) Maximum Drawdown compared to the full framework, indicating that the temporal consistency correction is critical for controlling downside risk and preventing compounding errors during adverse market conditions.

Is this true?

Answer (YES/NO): NO